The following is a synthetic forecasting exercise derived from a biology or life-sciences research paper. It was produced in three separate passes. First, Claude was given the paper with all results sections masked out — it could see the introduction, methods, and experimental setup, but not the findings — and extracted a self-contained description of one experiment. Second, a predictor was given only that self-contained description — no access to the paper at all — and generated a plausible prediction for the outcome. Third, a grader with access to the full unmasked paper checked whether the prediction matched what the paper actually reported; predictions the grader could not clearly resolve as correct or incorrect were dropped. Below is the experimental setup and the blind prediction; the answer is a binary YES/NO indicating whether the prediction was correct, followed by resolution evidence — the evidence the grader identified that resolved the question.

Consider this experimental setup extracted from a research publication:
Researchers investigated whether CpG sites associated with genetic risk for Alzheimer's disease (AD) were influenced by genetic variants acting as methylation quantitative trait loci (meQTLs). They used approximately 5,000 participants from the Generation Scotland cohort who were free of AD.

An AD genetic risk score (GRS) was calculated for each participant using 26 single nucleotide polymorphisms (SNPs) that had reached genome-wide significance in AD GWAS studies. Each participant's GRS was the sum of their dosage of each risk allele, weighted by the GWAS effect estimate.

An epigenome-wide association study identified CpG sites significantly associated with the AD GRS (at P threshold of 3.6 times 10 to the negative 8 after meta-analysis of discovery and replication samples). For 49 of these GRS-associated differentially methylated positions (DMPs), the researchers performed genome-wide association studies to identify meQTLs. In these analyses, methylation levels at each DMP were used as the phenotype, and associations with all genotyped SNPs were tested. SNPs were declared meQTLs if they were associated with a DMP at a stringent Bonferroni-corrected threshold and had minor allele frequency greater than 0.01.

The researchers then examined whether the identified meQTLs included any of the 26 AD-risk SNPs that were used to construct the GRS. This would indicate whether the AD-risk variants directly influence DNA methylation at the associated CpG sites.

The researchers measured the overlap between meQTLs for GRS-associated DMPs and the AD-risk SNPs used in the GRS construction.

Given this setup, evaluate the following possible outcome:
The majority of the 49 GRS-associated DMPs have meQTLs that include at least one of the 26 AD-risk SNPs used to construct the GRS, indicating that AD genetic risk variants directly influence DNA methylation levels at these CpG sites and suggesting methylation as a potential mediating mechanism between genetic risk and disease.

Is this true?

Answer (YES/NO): YES